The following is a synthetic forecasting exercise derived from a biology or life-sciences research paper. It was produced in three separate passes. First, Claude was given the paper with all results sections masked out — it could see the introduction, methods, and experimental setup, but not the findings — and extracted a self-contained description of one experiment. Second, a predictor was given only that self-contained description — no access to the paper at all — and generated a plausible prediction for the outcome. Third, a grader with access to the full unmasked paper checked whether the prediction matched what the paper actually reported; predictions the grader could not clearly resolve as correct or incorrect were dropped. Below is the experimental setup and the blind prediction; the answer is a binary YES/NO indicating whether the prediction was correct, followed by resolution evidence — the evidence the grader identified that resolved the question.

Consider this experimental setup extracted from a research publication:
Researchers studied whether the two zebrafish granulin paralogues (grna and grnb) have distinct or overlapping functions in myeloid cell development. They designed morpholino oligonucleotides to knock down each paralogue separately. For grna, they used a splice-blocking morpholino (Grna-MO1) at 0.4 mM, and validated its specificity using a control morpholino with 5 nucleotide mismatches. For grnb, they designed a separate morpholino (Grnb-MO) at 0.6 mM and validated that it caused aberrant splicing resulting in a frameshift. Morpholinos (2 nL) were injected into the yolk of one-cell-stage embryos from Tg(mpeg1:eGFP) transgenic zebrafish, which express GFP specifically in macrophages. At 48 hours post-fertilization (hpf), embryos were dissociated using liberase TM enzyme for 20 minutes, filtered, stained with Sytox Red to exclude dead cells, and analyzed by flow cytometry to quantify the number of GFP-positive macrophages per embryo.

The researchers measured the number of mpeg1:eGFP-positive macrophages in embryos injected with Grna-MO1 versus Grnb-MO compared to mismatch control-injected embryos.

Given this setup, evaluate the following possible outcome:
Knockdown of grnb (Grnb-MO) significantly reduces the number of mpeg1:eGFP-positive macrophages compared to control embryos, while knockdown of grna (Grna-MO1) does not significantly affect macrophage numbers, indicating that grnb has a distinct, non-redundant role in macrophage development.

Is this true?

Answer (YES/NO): NO